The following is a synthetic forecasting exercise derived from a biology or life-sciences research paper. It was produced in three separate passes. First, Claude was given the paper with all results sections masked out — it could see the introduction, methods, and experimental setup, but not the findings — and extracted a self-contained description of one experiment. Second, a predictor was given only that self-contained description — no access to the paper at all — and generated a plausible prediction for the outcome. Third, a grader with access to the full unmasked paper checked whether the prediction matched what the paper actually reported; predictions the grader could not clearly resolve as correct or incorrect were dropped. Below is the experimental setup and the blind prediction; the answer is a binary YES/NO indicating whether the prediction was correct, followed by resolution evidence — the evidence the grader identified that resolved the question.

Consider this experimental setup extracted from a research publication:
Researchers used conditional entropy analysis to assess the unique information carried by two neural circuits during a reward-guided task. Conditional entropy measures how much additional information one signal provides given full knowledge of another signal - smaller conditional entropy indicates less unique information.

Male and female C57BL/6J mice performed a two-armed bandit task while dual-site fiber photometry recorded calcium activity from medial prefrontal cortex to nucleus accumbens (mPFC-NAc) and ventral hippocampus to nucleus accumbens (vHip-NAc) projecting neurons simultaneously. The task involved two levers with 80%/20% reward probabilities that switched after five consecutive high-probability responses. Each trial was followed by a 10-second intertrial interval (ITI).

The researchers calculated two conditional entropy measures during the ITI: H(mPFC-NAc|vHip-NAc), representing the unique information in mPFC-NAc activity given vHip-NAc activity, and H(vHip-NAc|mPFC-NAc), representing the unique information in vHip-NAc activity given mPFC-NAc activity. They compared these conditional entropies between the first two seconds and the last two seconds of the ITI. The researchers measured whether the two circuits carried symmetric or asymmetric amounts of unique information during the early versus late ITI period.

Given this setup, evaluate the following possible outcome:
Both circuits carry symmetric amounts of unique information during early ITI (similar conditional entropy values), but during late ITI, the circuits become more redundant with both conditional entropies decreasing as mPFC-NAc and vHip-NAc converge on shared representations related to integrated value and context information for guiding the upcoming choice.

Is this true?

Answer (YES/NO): NO